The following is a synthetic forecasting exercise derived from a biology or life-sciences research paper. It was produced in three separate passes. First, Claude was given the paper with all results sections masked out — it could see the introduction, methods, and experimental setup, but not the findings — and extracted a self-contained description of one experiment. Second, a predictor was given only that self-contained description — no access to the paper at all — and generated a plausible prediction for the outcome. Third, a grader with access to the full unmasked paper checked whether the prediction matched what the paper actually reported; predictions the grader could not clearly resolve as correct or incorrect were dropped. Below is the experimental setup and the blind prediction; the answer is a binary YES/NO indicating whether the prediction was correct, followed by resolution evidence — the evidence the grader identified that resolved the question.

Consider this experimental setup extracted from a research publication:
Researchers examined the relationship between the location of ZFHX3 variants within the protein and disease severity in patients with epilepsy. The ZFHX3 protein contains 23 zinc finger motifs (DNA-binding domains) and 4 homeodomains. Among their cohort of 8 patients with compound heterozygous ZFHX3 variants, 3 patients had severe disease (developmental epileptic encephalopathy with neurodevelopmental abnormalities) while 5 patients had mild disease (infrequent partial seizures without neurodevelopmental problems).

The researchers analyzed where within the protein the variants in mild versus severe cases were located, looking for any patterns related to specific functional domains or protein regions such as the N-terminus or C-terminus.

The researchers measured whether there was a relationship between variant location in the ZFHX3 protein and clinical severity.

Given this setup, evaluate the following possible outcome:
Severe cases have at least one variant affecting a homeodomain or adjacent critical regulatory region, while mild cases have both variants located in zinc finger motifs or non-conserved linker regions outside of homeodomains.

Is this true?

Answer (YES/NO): NO